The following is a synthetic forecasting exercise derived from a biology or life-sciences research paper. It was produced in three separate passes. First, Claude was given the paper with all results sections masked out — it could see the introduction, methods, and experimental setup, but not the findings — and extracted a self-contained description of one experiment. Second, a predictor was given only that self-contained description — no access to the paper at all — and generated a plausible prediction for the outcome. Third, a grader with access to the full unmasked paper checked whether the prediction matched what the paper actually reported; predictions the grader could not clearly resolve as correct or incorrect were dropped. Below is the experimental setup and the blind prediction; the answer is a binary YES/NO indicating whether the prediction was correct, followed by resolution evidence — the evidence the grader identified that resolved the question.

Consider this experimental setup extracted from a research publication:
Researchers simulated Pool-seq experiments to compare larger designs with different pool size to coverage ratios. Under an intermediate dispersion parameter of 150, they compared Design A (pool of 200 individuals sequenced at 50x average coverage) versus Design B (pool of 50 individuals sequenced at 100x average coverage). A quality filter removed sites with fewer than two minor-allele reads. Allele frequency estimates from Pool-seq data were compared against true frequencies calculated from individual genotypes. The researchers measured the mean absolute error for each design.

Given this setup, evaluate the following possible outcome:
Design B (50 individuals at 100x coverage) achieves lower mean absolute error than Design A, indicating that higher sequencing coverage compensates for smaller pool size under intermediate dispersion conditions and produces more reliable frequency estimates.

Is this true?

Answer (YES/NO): NO